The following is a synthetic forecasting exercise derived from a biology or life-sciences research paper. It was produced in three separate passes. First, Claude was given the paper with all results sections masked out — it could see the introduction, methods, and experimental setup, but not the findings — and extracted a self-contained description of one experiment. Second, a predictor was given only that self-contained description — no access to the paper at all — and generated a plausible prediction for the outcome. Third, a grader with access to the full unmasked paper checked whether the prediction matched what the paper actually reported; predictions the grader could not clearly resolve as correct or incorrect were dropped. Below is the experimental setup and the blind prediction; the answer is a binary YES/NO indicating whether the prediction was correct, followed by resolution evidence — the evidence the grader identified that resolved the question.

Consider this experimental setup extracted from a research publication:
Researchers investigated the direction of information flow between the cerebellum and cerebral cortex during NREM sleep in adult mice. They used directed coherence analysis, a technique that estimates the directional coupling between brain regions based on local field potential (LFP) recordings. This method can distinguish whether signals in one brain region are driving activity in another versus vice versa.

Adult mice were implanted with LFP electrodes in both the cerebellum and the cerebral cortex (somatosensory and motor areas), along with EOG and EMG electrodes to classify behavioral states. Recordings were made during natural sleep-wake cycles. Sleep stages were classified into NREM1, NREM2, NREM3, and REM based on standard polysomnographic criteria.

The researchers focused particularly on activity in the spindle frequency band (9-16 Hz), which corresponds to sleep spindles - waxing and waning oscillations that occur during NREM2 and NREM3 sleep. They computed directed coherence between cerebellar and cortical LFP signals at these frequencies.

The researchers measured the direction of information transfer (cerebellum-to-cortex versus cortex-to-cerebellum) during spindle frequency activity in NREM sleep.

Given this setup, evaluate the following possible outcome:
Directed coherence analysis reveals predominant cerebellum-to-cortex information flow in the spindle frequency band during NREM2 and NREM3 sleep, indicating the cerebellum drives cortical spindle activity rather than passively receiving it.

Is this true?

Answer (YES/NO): YES